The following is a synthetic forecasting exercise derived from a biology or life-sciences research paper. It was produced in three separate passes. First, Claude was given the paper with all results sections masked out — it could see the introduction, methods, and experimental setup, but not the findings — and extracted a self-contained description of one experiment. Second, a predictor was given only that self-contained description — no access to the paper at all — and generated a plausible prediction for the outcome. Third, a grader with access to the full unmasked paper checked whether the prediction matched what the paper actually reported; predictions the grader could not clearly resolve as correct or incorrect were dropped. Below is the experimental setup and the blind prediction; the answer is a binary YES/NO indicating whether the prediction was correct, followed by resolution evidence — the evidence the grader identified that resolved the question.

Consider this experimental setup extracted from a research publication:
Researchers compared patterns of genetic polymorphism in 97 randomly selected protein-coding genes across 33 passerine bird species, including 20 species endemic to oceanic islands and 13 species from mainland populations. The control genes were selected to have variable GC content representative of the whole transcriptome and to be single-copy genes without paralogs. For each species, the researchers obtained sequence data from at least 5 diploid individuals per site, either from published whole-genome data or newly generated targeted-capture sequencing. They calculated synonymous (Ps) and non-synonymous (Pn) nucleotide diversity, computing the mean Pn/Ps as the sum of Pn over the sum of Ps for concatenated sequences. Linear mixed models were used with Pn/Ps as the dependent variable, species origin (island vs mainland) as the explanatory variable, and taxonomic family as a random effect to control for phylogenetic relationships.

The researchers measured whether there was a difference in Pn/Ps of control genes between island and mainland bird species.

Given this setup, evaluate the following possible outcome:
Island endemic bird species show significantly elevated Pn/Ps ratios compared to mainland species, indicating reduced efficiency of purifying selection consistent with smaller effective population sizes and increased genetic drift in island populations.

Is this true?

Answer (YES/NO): YES